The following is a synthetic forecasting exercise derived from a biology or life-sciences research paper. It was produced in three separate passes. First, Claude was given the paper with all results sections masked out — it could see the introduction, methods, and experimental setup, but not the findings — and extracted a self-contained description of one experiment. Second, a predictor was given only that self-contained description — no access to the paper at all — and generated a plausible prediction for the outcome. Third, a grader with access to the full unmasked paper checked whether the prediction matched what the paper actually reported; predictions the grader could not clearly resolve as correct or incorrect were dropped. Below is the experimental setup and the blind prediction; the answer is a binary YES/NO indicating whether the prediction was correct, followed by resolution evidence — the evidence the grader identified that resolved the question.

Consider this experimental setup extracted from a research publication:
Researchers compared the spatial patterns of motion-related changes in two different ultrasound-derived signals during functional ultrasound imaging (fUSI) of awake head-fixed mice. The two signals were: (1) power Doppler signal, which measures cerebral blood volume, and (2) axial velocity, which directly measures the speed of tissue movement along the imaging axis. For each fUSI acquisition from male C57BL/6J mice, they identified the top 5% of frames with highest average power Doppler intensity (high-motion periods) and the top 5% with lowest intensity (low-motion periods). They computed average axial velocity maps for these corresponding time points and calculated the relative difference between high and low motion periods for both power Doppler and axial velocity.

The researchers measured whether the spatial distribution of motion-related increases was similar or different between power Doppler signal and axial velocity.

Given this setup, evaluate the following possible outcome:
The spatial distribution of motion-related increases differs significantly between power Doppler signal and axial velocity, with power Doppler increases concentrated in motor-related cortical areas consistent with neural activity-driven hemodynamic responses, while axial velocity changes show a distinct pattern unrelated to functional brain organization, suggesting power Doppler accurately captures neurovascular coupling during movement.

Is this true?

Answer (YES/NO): NO